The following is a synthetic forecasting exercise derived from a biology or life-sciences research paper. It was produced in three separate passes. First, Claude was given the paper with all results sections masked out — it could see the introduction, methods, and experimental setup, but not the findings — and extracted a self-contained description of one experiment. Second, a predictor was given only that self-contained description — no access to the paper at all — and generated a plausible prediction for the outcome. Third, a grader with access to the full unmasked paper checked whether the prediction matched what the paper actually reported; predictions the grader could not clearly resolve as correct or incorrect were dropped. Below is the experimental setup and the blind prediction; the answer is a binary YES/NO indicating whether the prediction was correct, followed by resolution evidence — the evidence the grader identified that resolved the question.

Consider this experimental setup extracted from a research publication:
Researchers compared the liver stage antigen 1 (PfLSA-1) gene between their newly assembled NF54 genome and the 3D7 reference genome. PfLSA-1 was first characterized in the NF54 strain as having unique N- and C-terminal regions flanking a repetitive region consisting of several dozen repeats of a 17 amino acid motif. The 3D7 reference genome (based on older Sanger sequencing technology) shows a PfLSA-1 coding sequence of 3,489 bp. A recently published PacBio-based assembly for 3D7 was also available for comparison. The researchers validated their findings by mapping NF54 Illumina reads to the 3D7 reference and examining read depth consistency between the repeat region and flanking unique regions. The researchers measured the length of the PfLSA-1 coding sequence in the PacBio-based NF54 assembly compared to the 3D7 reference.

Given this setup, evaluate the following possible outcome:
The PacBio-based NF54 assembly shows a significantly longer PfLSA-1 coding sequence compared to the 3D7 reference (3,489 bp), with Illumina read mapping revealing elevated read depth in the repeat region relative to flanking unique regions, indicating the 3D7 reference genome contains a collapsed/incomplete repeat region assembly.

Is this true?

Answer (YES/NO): YES